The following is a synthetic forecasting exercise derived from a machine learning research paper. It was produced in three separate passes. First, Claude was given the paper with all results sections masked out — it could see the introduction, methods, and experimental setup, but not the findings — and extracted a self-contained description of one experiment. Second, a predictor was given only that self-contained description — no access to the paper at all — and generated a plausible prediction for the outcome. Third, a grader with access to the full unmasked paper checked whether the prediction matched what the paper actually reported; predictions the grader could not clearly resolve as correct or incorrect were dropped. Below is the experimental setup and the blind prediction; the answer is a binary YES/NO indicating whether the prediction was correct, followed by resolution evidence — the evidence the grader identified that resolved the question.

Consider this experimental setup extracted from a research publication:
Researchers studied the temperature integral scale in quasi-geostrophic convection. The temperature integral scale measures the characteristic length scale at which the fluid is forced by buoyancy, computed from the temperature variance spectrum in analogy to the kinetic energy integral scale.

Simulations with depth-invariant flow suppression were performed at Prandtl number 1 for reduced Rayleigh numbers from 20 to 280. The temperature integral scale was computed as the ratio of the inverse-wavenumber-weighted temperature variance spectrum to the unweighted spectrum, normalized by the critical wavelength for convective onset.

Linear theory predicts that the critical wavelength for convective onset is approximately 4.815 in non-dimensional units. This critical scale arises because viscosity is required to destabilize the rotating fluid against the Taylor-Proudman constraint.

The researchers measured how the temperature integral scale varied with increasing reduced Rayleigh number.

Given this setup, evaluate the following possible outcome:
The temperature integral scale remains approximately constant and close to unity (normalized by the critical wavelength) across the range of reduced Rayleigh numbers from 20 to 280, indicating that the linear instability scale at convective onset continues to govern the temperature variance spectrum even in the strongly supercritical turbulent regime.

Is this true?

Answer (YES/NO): YES